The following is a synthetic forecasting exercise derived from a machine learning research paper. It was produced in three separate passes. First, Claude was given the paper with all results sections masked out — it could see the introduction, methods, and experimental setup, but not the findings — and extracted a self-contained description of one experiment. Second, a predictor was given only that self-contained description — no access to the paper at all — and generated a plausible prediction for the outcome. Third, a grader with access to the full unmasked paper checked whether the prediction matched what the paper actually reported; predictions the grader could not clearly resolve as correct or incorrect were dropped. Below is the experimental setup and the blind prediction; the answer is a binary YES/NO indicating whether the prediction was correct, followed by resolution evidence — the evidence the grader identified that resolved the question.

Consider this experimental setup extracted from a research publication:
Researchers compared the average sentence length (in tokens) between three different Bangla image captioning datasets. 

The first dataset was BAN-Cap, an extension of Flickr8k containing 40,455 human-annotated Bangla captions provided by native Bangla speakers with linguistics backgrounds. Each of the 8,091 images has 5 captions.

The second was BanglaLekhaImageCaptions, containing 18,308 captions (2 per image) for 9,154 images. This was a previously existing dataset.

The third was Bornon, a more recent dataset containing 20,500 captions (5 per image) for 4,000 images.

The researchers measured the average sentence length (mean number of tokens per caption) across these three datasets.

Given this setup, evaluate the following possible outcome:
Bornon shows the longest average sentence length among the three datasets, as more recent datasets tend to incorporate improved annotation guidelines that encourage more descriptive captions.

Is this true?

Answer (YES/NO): NO